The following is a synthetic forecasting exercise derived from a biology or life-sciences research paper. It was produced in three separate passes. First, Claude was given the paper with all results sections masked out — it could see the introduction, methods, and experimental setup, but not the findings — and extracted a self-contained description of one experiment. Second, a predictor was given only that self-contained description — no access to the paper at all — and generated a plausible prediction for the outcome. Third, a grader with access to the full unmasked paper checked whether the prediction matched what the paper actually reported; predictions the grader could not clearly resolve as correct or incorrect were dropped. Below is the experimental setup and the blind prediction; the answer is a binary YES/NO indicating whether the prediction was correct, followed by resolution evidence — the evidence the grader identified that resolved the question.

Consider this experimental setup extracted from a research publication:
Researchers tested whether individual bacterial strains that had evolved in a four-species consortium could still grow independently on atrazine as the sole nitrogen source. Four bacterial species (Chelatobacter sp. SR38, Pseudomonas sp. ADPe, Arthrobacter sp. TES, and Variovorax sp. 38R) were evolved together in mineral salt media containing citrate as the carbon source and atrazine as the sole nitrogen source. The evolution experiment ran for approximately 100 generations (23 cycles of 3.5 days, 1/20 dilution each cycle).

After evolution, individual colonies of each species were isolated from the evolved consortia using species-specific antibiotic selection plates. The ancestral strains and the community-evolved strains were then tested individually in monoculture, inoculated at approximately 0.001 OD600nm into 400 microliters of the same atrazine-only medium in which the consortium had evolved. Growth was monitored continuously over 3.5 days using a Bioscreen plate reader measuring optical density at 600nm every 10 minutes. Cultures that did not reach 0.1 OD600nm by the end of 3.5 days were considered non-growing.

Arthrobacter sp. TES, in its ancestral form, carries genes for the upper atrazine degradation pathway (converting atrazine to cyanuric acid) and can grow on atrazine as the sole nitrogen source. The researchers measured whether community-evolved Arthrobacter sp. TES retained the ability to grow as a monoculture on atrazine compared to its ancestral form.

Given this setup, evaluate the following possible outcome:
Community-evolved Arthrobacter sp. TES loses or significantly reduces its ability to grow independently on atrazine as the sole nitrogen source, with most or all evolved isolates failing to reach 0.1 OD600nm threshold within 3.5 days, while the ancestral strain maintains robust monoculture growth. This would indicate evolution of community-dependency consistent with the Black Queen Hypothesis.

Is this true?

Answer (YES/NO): NO